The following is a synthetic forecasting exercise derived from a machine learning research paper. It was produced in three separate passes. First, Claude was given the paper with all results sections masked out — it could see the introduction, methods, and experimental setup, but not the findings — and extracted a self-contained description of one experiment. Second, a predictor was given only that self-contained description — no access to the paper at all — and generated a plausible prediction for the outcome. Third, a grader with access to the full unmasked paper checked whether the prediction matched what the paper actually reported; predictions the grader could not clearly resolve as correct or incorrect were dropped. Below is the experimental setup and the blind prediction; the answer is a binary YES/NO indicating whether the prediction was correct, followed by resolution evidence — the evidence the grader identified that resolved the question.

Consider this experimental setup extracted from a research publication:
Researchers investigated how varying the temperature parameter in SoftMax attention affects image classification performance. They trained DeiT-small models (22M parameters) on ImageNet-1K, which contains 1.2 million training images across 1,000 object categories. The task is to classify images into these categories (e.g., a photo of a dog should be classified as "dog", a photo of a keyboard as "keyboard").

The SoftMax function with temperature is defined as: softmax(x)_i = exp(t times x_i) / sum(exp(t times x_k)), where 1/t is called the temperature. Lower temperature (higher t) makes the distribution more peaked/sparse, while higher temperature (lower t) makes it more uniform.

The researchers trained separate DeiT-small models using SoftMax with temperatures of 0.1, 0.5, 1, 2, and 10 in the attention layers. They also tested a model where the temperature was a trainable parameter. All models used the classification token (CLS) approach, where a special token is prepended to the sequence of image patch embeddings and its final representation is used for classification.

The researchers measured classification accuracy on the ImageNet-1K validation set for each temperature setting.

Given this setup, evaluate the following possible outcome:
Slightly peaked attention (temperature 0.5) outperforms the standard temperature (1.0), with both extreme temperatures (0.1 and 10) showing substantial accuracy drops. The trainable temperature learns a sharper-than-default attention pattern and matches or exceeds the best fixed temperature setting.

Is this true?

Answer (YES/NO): NO